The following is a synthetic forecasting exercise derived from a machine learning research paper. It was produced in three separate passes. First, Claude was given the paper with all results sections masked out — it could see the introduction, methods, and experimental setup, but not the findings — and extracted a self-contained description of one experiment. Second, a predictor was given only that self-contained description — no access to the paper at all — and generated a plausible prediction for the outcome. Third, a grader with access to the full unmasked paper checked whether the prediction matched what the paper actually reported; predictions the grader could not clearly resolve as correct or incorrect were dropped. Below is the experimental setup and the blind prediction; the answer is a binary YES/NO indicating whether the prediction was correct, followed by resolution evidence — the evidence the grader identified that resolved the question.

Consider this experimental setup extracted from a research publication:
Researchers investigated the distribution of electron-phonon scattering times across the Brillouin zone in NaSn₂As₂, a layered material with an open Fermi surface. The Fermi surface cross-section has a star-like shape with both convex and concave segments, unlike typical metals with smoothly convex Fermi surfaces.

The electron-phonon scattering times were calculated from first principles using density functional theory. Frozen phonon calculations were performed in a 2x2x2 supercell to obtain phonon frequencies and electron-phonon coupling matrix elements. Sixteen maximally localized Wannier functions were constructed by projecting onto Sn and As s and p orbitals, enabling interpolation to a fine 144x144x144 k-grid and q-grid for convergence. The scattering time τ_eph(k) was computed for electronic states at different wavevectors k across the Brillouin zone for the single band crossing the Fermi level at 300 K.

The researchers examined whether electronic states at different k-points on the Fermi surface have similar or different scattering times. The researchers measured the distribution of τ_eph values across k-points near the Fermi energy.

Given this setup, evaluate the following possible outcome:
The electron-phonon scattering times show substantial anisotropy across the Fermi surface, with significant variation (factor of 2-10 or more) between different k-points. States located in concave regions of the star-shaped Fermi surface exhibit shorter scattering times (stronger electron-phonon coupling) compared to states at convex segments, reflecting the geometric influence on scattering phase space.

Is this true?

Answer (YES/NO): NO